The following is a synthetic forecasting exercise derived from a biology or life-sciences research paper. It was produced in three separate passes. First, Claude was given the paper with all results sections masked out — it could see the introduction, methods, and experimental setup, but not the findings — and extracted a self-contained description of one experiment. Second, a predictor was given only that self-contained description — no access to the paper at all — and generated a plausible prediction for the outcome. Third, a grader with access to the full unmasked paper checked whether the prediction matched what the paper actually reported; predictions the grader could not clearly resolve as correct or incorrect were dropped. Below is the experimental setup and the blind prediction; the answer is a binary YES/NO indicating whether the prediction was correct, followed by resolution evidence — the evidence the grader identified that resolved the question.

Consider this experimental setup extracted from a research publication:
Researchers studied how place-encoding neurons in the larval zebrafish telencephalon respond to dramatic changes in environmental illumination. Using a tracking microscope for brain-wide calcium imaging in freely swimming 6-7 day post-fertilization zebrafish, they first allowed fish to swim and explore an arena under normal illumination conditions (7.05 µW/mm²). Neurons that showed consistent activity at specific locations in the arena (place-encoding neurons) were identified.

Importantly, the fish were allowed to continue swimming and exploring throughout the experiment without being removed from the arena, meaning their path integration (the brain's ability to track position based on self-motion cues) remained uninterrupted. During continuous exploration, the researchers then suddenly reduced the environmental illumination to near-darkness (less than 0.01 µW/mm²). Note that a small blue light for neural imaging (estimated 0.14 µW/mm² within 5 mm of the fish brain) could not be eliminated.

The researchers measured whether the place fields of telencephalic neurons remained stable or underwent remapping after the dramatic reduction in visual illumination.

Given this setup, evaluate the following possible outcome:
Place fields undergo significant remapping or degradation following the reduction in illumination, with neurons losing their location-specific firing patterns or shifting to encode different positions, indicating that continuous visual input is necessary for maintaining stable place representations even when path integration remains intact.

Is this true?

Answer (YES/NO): NO